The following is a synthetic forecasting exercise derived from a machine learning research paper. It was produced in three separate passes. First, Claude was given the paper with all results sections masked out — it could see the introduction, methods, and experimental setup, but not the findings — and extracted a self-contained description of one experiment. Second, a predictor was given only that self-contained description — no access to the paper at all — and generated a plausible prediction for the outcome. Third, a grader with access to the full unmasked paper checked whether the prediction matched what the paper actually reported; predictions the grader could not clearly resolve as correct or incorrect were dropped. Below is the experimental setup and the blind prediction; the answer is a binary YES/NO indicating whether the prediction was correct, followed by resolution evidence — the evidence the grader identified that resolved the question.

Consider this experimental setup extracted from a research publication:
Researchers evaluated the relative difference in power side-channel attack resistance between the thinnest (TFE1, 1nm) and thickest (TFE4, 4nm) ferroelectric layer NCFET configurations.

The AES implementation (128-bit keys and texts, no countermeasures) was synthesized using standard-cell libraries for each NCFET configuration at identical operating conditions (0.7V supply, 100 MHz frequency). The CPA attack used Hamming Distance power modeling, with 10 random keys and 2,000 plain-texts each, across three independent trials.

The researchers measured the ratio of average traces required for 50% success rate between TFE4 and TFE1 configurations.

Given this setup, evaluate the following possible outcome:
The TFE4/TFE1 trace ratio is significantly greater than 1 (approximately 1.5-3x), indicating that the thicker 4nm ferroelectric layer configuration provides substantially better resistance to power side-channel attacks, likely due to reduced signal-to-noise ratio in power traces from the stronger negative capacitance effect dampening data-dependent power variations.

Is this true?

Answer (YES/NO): NO